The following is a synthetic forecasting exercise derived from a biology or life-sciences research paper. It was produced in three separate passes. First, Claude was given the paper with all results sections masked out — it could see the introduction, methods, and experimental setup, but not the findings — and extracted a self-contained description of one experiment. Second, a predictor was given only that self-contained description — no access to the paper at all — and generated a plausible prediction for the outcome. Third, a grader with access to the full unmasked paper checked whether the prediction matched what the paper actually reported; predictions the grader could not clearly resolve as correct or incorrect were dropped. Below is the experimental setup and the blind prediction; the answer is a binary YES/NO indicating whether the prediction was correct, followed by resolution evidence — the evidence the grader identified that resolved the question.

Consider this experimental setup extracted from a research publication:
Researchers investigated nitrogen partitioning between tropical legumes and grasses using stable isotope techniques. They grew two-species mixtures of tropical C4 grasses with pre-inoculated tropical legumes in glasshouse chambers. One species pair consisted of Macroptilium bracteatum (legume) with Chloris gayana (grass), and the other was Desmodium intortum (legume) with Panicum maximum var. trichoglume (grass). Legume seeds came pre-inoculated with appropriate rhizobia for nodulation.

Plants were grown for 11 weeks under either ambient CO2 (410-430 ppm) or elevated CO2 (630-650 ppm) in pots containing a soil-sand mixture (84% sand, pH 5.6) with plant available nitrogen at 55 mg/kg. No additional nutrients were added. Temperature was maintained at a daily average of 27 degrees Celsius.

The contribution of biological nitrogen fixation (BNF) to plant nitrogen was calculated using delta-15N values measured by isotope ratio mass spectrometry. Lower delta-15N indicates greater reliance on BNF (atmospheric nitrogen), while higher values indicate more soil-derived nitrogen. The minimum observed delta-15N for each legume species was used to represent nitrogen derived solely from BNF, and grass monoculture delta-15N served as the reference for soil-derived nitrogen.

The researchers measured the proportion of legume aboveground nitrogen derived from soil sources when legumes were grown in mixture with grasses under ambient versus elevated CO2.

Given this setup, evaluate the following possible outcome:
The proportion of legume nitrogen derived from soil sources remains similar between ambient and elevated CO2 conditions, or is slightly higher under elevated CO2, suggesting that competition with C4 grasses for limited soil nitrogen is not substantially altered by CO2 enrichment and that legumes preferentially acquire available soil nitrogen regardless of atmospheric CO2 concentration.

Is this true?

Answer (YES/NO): NO